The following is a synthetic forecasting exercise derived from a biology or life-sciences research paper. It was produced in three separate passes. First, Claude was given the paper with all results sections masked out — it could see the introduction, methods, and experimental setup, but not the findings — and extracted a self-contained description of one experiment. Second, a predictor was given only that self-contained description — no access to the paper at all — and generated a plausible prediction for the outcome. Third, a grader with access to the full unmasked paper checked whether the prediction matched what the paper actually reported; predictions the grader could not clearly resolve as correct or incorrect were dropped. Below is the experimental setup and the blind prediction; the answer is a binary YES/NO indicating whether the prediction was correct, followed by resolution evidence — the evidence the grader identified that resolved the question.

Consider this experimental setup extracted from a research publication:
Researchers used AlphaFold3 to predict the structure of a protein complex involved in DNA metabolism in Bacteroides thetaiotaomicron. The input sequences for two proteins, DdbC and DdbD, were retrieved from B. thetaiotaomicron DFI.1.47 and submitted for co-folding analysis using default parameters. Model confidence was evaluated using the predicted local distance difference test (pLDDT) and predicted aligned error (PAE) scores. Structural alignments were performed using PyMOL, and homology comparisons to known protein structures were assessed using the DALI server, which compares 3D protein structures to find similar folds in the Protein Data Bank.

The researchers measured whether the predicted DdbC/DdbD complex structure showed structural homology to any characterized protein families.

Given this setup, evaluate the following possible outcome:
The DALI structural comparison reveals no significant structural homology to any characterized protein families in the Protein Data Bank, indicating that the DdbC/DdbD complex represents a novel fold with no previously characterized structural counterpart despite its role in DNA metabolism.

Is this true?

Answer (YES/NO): NO